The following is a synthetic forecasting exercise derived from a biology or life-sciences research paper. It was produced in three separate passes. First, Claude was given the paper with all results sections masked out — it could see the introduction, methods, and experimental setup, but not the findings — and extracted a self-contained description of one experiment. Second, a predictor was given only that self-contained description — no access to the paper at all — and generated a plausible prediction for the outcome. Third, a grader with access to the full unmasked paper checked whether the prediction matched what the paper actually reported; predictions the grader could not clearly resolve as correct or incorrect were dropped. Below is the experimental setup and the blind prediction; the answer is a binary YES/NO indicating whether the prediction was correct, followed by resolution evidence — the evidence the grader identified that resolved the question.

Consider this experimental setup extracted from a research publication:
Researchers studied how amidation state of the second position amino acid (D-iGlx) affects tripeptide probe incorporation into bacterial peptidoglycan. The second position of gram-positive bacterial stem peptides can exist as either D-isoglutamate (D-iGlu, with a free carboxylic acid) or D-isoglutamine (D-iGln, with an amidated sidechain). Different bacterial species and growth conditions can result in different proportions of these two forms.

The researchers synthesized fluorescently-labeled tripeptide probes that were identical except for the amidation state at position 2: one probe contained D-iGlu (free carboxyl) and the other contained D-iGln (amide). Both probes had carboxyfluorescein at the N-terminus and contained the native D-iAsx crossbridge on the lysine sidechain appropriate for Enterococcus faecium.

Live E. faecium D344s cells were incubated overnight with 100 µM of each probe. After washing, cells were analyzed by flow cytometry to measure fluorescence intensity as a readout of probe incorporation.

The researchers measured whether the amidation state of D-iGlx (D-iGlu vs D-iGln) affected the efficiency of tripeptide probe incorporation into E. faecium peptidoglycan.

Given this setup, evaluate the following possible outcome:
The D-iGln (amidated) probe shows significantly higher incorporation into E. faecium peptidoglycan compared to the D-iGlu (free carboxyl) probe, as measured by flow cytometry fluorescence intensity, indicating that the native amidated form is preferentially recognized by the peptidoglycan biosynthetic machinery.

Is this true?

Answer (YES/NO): YES